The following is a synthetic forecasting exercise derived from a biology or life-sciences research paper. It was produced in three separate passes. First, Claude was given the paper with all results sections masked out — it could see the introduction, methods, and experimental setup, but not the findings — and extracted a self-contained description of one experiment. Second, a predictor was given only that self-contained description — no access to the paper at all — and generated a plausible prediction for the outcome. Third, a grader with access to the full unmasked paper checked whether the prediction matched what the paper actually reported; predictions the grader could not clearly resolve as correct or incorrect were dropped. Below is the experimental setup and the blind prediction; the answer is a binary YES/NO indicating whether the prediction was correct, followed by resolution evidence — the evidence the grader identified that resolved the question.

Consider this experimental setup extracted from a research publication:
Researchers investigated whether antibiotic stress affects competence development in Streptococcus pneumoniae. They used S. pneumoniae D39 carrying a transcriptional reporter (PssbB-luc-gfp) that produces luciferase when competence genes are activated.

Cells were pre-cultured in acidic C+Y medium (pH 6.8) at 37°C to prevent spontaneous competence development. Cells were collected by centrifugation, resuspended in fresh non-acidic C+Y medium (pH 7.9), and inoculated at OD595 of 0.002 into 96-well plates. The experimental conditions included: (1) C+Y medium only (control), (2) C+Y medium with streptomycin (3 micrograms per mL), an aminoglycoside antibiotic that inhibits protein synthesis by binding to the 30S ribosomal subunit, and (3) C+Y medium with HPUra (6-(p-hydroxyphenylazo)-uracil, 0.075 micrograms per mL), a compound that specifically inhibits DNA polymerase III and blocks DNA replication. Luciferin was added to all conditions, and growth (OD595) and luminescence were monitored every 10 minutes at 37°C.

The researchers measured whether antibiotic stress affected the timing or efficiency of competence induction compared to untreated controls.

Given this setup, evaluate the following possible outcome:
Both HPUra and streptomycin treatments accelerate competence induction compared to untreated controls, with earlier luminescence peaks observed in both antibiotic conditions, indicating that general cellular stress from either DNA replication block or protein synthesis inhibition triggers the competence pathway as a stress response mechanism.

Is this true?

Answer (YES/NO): YES